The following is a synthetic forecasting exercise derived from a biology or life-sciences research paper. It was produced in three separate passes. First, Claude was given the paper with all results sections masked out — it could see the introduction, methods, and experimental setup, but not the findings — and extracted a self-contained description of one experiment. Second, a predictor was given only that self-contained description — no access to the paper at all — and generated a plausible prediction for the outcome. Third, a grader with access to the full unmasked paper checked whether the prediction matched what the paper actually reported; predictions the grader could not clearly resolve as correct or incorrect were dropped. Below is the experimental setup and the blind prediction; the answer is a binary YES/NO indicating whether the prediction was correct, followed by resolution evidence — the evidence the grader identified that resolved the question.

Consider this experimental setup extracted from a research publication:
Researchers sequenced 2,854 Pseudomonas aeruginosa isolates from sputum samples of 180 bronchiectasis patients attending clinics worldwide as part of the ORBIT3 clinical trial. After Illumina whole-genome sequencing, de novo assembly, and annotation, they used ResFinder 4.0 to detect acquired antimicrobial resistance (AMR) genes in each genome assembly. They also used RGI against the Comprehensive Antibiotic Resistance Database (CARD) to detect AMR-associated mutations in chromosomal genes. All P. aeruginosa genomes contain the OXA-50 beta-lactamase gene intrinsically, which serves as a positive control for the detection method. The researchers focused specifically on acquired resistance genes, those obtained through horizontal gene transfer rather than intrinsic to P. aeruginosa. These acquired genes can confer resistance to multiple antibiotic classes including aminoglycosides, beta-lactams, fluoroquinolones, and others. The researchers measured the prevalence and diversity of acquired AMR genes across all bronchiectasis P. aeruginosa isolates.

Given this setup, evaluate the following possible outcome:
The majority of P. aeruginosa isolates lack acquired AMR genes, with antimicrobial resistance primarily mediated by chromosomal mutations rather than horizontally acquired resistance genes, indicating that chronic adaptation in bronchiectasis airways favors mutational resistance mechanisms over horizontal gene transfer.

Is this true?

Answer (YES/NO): NO